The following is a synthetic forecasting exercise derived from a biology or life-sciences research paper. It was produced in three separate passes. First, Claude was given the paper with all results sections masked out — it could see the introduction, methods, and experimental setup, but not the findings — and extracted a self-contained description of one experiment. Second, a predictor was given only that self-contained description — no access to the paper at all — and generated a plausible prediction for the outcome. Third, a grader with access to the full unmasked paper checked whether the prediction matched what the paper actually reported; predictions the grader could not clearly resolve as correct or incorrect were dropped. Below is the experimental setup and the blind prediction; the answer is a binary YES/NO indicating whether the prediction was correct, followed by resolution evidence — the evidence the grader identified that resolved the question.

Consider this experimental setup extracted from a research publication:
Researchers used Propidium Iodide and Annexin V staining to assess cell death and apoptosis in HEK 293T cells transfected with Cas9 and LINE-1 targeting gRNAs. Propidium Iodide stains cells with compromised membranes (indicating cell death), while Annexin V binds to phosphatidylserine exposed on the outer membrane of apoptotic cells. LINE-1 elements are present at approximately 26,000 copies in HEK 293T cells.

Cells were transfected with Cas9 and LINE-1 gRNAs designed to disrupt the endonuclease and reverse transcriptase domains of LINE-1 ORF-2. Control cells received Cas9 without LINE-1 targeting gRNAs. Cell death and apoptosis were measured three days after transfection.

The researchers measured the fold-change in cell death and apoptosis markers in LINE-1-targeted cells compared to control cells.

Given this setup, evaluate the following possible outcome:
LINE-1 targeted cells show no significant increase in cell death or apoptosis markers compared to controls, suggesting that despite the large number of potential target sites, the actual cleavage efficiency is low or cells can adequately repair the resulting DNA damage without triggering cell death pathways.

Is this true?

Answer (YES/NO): NO